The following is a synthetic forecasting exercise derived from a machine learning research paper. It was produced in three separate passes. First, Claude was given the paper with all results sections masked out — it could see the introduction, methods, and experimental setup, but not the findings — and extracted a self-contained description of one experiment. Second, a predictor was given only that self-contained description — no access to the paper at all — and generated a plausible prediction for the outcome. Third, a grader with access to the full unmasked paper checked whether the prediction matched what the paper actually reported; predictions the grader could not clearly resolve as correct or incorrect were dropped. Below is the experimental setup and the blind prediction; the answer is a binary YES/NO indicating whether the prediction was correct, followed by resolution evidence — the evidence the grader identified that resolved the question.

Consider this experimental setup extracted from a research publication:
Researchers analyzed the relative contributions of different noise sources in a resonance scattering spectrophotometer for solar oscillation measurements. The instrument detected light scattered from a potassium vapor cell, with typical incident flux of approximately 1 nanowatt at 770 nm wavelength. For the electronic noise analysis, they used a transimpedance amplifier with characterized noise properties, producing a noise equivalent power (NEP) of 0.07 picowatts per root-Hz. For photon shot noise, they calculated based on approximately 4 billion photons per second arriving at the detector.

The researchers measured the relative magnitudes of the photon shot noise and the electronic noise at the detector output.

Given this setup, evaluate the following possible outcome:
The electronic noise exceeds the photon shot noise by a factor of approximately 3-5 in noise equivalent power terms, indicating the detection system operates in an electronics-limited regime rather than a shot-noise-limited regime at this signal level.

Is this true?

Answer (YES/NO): NO